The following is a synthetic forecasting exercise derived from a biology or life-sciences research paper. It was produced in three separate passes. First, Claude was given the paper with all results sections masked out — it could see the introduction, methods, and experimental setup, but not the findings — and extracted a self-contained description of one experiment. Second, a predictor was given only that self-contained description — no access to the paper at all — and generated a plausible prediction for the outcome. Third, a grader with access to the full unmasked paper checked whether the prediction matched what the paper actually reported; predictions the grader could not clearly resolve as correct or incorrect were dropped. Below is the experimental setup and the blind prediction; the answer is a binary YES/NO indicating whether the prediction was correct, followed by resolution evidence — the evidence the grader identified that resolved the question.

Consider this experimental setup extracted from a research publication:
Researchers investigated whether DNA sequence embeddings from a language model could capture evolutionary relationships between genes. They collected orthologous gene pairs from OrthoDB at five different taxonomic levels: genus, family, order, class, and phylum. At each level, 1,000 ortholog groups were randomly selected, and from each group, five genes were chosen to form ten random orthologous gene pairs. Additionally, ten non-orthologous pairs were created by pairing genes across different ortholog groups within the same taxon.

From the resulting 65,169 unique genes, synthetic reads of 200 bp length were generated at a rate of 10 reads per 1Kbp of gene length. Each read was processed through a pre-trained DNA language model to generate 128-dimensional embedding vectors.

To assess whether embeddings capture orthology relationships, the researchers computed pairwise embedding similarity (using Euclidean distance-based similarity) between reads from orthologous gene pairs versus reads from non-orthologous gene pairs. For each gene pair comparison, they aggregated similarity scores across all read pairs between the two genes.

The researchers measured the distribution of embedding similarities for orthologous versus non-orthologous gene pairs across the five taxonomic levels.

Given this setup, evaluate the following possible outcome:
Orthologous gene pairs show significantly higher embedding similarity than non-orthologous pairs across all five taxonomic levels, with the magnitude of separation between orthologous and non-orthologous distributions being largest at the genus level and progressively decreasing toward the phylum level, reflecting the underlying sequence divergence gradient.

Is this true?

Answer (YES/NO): YES